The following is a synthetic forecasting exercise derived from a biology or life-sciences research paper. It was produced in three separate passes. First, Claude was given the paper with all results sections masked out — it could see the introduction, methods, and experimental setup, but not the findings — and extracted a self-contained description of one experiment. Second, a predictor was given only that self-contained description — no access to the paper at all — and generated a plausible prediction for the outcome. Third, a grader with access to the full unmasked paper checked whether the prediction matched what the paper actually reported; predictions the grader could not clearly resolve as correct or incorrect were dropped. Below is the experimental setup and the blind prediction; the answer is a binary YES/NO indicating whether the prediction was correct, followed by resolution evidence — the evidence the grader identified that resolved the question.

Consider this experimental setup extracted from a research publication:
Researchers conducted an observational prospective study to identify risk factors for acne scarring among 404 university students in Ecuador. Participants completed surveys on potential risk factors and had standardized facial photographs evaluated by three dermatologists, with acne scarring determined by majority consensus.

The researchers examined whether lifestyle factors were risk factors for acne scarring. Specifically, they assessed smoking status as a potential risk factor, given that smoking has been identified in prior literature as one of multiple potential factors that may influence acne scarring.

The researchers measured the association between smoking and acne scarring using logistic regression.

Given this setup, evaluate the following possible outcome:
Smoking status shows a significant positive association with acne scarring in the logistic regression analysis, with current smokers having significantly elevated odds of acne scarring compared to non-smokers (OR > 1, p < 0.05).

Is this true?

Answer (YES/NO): NO